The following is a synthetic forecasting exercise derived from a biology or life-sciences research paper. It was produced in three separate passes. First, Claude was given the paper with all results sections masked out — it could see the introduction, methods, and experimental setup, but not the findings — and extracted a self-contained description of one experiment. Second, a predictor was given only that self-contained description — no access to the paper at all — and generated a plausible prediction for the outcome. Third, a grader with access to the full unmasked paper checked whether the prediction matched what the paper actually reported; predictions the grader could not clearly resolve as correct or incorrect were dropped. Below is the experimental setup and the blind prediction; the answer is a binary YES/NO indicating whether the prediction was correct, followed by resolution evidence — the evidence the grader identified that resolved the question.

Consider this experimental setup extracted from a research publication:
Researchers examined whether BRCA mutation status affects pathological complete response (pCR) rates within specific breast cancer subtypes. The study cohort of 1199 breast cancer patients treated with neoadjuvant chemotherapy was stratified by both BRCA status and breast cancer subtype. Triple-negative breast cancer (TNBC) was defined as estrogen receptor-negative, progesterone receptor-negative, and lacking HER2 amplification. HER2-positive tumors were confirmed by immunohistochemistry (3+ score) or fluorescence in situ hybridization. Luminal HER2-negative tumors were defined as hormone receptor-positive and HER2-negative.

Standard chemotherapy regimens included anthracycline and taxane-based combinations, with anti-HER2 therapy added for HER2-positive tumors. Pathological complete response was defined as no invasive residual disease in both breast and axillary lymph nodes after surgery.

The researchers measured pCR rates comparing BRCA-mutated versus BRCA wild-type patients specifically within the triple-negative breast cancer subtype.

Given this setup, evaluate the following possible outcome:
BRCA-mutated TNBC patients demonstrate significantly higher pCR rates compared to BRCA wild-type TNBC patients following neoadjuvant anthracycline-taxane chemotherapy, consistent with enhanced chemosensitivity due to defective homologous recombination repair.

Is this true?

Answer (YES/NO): NO